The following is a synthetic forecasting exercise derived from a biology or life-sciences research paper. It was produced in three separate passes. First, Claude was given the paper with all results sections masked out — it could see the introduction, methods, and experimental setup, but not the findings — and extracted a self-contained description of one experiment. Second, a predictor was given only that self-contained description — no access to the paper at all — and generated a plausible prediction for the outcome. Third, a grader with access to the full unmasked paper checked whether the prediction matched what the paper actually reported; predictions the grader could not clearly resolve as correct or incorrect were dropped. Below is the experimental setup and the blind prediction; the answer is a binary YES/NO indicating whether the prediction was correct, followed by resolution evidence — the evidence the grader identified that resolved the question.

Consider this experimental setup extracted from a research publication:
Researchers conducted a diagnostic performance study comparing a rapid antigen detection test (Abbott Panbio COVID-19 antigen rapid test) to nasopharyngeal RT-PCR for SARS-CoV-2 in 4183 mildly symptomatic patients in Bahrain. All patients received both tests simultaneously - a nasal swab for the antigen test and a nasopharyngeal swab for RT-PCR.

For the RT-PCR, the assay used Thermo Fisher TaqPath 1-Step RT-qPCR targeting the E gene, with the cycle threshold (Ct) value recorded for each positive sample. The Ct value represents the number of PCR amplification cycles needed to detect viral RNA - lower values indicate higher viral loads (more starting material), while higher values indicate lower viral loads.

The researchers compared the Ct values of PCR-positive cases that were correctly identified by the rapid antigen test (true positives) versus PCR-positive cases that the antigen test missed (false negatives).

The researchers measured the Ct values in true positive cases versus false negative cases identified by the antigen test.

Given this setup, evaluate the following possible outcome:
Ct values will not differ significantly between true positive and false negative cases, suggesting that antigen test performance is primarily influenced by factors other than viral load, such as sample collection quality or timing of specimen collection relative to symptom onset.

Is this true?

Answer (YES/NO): NO